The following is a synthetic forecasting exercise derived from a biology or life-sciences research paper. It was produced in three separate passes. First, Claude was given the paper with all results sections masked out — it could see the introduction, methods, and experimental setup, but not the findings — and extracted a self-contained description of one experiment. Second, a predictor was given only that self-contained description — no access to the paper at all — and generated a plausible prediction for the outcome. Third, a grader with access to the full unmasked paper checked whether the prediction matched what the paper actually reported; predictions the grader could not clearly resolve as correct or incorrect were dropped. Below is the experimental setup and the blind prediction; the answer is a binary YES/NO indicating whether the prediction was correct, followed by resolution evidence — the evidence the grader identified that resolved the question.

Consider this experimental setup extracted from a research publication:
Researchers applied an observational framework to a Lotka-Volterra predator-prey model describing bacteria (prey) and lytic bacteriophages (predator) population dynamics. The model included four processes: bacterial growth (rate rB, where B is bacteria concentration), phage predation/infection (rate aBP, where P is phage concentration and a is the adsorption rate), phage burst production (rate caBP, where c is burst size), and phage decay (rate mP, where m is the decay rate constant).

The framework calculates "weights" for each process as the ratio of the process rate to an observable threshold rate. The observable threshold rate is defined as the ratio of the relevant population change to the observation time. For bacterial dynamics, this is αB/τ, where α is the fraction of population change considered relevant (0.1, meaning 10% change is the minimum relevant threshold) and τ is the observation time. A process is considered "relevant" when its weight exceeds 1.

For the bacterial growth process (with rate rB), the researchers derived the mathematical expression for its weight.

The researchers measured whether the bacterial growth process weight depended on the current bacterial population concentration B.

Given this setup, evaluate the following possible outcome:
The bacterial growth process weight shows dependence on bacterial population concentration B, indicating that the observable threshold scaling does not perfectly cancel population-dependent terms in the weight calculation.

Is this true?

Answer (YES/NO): NO